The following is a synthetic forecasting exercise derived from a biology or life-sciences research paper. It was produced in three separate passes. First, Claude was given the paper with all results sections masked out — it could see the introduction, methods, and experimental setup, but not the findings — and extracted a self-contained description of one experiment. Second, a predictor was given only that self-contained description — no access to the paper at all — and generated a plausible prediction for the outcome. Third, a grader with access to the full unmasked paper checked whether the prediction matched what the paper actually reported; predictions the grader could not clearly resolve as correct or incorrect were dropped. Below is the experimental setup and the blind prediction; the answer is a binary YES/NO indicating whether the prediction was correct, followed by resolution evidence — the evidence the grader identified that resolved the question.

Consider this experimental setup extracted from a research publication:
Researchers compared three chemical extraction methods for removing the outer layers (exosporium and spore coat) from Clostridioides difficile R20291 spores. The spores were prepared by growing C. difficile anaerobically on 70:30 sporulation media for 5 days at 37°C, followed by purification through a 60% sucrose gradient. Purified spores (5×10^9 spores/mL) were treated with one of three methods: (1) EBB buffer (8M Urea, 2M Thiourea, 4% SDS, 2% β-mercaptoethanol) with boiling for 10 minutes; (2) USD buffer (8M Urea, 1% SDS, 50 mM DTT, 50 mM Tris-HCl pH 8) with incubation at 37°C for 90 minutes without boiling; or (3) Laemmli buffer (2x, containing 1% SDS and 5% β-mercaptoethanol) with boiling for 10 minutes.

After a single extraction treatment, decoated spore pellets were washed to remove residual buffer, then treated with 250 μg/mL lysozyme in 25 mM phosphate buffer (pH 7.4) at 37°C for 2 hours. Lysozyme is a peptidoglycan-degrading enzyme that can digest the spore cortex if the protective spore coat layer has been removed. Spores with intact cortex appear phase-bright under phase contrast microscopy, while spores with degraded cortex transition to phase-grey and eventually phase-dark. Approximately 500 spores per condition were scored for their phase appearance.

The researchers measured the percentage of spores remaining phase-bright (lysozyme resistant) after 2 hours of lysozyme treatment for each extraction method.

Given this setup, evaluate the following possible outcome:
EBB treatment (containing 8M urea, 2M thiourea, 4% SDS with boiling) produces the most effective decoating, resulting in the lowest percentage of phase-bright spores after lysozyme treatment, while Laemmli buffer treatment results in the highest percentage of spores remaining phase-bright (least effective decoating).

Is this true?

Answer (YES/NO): NO